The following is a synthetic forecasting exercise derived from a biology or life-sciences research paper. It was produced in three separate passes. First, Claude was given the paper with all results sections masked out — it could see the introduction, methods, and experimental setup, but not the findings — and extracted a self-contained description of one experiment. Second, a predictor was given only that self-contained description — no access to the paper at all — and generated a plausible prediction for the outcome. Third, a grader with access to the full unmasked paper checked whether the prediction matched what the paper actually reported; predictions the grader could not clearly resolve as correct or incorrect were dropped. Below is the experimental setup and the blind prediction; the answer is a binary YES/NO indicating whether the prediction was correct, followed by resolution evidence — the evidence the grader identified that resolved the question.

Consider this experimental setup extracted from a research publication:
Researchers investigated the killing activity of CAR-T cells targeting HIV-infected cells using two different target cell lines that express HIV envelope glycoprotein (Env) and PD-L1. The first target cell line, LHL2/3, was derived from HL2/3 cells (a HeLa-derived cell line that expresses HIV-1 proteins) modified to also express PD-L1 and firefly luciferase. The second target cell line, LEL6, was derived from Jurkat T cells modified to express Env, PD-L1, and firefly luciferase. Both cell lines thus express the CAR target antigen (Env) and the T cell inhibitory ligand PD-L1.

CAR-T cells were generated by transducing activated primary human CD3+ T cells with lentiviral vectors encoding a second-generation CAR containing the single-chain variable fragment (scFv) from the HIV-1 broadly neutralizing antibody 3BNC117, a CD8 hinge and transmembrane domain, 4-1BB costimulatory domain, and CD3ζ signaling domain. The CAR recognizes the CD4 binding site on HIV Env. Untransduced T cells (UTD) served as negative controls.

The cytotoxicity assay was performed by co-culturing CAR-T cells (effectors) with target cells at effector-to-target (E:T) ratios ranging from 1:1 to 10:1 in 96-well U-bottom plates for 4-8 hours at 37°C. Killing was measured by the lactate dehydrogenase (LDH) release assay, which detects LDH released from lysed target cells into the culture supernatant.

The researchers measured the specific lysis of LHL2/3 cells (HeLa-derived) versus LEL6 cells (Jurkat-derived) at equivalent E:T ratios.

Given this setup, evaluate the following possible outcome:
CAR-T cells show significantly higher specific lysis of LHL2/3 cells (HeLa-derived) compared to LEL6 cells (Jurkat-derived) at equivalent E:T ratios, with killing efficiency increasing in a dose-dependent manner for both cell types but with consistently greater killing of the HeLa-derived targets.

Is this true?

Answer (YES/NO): NO